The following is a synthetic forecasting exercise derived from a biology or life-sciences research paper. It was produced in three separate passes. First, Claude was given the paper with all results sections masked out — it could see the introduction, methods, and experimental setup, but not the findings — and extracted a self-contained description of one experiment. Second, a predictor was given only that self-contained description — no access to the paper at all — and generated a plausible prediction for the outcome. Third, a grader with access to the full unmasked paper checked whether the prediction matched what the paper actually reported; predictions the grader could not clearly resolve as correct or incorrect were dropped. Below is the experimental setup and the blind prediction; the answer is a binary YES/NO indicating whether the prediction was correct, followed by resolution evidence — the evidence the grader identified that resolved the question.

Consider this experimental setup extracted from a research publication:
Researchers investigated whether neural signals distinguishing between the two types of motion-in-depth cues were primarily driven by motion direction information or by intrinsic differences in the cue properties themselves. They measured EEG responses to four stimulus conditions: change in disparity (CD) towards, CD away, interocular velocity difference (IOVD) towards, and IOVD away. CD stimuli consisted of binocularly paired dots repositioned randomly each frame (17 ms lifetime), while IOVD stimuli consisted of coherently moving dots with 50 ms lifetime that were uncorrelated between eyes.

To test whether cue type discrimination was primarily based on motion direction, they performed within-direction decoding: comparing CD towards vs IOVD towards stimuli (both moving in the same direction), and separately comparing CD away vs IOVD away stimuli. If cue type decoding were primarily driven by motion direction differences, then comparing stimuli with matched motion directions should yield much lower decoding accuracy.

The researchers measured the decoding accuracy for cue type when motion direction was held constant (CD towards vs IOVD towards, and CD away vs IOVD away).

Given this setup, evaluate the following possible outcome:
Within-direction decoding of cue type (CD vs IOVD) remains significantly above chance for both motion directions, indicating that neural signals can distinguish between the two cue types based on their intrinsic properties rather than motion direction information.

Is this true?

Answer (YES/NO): YES